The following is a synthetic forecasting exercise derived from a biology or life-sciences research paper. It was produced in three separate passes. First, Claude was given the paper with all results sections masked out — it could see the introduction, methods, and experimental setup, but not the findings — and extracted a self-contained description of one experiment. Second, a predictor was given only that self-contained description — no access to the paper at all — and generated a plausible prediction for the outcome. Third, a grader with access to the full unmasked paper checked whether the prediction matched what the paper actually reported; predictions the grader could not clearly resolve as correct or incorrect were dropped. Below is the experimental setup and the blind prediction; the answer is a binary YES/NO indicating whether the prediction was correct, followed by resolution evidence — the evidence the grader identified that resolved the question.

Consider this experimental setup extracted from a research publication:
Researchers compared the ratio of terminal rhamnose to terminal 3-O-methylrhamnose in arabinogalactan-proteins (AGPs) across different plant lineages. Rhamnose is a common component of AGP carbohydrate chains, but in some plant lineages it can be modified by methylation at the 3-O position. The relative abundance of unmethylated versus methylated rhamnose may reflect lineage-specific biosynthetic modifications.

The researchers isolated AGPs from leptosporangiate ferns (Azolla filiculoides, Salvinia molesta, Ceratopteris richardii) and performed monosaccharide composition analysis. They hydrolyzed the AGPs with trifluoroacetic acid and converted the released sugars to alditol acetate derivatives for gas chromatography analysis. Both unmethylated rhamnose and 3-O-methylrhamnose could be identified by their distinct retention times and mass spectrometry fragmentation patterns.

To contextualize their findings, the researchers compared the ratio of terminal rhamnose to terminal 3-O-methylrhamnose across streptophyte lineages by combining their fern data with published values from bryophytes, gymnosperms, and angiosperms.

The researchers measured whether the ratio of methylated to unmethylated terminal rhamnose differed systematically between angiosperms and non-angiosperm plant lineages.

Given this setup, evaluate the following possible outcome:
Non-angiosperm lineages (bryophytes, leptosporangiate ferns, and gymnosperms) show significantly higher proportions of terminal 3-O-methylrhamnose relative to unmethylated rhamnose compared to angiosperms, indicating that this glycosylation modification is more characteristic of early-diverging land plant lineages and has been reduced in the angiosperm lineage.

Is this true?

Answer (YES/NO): YES